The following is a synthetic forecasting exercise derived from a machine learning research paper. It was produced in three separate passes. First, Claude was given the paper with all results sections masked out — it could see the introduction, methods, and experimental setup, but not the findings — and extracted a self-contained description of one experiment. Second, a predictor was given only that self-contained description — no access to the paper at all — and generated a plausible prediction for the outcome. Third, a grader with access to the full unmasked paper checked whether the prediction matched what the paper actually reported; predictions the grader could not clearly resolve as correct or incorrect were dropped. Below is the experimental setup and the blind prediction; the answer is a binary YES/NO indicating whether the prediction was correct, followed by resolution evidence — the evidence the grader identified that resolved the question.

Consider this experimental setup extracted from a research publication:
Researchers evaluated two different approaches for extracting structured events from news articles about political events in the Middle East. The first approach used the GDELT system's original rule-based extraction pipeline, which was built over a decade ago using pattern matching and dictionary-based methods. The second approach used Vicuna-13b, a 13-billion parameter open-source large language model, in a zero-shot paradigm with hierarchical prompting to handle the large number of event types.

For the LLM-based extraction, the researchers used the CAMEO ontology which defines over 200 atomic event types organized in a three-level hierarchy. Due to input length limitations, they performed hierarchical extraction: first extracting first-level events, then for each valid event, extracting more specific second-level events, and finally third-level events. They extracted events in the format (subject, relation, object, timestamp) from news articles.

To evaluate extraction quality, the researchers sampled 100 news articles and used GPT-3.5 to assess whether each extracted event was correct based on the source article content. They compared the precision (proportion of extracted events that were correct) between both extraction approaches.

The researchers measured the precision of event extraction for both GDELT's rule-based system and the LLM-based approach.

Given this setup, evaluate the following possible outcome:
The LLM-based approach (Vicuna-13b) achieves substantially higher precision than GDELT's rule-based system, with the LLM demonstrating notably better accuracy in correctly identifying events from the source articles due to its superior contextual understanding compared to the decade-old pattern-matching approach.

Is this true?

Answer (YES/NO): NO